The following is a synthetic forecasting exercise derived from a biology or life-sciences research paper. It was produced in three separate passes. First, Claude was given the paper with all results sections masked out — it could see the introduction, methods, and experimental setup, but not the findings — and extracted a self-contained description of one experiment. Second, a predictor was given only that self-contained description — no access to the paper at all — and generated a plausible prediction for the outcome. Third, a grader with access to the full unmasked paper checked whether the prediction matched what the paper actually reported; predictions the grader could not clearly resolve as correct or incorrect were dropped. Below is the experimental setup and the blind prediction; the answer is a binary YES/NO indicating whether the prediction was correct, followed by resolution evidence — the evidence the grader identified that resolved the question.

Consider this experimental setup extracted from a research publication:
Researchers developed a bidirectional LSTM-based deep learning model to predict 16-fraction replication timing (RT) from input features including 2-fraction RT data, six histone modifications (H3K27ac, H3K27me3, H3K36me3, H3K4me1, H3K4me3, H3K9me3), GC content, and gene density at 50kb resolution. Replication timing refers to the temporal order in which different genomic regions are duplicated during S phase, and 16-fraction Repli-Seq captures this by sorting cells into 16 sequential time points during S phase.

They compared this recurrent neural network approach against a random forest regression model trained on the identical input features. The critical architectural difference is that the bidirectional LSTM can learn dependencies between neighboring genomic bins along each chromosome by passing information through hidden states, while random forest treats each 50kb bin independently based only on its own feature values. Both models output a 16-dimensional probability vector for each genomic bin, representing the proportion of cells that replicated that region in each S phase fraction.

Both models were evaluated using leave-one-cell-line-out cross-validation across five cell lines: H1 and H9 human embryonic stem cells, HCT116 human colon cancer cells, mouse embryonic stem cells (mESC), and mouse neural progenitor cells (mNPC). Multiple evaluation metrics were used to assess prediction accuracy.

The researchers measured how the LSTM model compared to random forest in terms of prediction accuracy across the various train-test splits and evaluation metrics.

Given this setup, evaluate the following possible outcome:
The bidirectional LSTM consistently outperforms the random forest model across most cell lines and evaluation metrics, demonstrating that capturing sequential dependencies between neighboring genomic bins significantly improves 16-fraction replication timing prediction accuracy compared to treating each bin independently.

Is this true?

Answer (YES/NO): NO